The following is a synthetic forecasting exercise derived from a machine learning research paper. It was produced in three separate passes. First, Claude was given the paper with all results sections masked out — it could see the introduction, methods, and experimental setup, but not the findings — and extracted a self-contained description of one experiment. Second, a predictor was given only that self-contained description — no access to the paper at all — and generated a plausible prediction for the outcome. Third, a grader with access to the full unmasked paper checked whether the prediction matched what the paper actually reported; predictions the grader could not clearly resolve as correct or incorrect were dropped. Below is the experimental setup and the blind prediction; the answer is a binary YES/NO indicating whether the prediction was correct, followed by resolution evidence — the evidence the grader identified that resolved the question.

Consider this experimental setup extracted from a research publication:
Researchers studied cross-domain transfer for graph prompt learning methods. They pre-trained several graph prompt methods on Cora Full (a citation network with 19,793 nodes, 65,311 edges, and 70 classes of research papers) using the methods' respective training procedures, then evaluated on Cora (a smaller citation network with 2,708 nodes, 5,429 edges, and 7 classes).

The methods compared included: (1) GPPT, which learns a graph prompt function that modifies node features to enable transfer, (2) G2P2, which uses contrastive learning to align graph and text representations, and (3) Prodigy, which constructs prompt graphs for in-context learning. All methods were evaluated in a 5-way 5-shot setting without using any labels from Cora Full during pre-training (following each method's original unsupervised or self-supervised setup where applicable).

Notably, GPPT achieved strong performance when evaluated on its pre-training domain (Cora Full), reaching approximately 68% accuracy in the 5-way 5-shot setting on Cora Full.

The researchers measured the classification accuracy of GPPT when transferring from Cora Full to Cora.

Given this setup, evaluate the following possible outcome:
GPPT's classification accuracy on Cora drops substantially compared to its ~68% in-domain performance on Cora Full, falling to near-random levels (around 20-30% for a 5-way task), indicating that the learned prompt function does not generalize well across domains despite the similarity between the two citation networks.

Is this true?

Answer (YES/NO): YES